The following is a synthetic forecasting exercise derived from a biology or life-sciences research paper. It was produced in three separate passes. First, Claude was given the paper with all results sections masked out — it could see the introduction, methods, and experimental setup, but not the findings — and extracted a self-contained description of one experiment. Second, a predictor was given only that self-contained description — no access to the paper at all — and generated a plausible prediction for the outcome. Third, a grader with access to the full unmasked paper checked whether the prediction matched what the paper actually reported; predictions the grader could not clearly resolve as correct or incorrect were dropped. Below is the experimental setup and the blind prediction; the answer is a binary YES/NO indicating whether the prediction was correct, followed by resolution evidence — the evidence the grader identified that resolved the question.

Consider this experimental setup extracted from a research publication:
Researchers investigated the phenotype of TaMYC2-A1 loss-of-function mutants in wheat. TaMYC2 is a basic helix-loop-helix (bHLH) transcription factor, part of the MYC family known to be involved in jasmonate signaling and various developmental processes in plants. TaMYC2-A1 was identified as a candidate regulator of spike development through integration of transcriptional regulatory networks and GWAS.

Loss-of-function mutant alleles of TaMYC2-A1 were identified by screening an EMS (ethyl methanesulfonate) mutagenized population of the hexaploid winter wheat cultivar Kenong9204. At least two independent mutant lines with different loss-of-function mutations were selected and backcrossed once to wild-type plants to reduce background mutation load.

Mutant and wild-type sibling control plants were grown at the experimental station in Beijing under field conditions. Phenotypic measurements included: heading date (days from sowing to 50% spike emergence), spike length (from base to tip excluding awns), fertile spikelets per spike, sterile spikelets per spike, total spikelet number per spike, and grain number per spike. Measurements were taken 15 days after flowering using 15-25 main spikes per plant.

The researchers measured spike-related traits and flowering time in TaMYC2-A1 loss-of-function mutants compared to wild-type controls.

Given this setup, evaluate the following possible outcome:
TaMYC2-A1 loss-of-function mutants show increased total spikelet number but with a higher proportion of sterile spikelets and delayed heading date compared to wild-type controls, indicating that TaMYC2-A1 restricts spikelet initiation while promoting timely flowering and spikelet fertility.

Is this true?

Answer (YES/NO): NO